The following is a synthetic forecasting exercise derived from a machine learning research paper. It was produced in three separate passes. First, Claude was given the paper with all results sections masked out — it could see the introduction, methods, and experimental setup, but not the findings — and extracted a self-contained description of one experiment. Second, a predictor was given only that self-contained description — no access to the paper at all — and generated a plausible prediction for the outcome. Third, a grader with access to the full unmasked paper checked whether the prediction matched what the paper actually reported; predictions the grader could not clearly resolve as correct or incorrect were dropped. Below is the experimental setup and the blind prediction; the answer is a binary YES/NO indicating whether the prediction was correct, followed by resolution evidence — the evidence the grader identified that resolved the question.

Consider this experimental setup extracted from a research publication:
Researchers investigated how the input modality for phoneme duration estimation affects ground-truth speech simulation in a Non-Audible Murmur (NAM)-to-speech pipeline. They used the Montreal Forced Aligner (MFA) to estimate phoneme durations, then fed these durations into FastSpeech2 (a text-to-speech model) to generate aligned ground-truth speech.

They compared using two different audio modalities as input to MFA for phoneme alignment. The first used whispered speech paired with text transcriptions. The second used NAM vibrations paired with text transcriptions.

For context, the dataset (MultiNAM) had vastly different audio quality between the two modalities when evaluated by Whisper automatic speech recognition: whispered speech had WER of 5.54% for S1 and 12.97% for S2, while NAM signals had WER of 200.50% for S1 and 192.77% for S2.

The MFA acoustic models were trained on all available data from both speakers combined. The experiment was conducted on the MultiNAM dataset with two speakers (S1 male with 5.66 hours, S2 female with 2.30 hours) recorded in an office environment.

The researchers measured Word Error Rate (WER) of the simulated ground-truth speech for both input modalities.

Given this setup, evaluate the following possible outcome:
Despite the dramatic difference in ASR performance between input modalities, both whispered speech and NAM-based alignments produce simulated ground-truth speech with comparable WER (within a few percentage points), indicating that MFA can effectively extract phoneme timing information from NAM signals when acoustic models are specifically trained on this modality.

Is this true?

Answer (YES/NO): NO